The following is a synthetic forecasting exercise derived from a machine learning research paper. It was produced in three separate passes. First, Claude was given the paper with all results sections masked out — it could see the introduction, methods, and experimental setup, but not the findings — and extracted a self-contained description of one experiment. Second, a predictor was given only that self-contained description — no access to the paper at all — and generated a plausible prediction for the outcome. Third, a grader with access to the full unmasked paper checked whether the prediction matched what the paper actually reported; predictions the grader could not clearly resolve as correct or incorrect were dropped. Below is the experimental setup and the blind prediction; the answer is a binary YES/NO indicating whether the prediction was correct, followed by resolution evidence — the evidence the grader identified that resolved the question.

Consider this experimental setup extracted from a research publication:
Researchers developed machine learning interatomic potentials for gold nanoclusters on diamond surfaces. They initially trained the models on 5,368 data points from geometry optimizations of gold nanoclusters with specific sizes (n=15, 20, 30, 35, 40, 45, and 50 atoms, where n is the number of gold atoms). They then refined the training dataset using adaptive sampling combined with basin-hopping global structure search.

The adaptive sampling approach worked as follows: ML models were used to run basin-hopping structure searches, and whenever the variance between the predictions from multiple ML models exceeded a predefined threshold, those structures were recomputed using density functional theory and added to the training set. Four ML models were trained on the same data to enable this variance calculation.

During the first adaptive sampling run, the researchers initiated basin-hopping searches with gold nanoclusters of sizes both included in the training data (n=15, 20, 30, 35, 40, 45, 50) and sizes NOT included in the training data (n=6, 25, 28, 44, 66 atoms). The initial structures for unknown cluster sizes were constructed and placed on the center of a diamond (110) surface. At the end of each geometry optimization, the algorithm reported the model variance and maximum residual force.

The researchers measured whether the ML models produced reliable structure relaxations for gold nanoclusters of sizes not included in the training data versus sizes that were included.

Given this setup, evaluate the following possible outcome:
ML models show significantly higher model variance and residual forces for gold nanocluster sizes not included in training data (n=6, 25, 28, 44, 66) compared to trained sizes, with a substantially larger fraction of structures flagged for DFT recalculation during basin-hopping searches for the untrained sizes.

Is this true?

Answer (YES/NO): YES